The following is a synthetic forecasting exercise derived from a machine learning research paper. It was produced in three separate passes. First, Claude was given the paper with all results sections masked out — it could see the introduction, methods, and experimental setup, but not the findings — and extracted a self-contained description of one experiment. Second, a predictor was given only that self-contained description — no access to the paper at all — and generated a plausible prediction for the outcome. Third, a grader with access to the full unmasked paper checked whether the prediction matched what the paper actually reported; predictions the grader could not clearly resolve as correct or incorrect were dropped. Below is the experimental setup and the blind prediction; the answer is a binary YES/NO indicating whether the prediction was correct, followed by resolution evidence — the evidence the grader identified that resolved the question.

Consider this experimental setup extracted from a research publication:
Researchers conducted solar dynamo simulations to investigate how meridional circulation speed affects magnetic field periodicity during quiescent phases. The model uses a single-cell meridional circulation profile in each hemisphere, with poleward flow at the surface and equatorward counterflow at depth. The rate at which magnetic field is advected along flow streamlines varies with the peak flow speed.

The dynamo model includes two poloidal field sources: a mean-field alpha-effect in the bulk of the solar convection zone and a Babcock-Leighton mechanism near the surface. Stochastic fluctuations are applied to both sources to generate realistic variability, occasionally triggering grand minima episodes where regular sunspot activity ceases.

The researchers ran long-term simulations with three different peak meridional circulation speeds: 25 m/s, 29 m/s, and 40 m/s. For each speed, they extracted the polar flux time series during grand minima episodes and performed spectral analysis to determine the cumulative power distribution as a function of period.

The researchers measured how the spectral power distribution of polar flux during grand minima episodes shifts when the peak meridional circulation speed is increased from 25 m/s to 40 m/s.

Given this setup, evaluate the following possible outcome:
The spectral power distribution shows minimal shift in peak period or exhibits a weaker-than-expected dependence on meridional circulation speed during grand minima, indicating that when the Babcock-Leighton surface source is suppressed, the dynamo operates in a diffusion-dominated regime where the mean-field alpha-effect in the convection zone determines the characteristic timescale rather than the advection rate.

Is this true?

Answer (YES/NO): NO